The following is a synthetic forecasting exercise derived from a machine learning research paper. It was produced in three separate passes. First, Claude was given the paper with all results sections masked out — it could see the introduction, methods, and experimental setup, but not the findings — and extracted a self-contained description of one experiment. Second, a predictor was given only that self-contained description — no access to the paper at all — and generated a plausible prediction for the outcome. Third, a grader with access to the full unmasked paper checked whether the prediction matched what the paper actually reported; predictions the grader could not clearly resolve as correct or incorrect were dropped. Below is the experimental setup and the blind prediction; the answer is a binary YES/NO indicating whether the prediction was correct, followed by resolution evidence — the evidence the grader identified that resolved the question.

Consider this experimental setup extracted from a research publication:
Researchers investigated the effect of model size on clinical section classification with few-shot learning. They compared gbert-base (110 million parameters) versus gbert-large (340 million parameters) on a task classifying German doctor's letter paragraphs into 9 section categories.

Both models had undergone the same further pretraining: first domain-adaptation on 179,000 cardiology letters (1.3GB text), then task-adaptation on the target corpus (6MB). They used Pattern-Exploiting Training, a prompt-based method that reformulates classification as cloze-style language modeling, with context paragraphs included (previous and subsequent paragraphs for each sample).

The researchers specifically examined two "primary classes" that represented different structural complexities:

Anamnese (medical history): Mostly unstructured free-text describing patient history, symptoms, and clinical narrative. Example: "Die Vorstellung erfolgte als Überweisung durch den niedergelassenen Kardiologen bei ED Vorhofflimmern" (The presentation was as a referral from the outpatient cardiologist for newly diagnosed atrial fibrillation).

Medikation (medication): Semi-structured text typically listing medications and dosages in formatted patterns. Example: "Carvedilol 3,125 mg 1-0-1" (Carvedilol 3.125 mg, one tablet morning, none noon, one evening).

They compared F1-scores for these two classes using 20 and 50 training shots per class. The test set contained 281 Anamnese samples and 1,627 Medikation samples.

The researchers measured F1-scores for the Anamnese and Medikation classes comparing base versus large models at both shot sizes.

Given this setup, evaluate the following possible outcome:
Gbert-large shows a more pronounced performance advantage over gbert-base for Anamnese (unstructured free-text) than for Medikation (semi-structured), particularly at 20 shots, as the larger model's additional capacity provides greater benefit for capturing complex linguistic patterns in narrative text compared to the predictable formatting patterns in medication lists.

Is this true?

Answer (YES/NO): YES